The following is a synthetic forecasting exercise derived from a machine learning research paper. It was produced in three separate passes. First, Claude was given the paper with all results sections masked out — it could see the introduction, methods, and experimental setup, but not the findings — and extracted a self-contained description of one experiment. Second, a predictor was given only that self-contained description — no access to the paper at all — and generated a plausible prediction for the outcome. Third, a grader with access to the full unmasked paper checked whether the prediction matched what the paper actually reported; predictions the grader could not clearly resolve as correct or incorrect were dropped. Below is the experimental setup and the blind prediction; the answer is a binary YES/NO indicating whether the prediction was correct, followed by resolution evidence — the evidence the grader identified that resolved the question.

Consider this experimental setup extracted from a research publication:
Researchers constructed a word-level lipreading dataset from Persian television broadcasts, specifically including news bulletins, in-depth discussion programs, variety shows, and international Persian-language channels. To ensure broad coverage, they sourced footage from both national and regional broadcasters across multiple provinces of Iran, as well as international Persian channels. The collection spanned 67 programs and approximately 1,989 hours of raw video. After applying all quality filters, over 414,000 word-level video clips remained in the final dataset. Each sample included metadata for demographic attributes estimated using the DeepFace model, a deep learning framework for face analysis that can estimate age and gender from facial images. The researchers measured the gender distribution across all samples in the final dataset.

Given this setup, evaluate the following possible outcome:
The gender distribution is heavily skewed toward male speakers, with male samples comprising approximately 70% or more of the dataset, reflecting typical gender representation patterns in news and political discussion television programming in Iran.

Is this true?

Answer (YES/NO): YES